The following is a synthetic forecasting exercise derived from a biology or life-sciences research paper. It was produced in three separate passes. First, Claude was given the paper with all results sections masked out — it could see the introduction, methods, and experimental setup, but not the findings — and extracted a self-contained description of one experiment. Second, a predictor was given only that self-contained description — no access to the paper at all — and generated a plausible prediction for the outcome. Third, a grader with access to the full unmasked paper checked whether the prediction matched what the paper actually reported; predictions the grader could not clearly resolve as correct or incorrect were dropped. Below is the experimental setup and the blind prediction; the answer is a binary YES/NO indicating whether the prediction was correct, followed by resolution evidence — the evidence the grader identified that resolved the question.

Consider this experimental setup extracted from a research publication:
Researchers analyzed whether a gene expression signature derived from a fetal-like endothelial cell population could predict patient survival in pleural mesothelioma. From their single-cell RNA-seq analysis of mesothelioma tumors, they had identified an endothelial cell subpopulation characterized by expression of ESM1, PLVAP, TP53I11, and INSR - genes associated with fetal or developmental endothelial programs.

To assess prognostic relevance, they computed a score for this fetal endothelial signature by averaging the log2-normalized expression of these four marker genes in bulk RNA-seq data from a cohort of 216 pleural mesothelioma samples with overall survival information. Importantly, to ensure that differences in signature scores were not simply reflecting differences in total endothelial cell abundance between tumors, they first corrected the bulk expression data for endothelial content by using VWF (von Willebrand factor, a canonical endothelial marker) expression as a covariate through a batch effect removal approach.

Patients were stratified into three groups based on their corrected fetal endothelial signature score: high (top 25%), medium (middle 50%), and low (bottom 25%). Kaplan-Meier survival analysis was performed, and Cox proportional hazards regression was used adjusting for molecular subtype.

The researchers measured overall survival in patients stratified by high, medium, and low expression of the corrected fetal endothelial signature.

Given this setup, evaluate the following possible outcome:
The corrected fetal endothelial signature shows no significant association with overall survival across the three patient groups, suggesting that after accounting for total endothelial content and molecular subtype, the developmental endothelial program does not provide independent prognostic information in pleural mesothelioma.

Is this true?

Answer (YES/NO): NO